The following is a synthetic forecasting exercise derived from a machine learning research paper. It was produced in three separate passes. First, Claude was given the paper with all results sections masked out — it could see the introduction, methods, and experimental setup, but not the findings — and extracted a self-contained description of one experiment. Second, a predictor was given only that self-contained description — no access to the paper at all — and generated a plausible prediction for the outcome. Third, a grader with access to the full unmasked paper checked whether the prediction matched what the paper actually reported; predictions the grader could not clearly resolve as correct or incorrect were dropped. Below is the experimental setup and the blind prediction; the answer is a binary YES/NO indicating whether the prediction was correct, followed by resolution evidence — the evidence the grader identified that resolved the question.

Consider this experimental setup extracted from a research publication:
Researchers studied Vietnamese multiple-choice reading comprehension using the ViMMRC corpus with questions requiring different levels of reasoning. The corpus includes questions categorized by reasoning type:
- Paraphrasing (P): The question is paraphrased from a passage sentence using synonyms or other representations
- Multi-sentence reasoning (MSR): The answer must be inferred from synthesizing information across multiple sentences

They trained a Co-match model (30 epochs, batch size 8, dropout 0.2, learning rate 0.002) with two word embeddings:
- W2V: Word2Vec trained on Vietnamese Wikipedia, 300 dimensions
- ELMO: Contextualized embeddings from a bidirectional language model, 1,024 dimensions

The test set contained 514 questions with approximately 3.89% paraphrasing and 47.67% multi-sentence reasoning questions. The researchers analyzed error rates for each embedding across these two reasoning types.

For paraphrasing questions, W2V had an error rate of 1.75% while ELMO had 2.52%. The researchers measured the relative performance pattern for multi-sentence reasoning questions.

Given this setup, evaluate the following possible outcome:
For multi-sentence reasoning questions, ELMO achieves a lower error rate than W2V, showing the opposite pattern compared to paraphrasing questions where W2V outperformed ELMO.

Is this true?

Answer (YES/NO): YES